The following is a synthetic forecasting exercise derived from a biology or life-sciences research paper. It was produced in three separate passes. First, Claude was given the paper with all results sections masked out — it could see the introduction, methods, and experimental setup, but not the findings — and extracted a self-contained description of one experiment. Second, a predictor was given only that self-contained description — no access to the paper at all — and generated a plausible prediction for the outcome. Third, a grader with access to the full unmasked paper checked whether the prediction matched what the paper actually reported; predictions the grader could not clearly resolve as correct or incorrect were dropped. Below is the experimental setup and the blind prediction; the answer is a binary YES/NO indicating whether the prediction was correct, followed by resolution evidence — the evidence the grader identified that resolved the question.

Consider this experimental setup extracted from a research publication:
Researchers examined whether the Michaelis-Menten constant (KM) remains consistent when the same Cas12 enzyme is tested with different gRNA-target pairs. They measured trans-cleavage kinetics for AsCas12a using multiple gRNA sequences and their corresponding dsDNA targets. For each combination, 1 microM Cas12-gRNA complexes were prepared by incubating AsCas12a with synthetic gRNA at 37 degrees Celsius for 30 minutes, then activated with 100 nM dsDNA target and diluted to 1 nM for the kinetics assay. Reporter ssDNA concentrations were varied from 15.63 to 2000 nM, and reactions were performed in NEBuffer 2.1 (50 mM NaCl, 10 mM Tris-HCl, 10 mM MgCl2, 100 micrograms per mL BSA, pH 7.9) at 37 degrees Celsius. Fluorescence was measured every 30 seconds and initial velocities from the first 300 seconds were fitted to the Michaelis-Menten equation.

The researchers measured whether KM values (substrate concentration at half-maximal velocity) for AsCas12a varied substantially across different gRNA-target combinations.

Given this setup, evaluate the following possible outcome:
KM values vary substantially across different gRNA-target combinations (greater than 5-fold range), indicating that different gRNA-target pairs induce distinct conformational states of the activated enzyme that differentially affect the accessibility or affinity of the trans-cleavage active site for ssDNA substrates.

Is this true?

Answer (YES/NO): YES